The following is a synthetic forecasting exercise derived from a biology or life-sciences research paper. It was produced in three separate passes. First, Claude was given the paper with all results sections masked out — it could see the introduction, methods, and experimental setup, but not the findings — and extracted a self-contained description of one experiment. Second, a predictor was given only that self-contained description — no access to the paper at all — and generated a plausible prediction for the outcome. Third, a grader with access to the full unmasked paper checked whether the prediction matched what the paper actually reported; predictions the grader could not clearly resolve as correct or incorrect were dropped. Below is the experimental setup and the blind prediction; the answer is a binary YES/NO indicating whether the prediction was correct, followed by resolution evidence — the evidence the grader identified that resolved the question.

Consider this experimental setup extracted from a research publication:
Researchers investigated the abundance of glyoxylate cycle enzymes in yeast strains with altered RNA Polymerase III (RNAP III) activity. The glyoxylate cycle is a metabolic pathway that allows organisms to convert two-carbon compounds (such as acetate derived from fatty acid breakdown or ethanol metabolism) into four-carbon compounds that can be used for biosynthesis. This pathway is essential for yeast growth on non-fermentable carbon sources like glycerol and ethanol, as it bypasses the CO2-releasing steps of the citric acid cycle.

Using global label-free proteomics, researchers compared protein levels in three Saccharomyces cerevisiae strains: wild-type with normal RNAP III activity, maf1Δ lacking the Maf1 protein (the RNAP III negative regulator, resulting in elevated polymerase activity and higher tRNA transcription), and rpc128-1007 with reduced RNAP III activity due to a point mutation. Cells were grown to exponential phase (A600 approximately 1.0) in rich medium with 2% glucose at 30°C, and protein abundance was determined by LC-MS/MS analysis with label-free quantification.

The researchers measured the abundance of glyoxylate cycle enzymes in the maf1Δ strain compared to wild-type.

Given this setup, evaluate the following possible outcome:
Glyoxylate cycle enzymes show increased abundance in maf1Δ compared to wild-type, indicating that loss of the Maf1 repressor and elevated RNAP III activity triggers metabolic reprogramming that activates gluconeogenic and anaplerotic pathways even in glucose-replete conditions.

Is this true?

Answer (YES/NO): NO